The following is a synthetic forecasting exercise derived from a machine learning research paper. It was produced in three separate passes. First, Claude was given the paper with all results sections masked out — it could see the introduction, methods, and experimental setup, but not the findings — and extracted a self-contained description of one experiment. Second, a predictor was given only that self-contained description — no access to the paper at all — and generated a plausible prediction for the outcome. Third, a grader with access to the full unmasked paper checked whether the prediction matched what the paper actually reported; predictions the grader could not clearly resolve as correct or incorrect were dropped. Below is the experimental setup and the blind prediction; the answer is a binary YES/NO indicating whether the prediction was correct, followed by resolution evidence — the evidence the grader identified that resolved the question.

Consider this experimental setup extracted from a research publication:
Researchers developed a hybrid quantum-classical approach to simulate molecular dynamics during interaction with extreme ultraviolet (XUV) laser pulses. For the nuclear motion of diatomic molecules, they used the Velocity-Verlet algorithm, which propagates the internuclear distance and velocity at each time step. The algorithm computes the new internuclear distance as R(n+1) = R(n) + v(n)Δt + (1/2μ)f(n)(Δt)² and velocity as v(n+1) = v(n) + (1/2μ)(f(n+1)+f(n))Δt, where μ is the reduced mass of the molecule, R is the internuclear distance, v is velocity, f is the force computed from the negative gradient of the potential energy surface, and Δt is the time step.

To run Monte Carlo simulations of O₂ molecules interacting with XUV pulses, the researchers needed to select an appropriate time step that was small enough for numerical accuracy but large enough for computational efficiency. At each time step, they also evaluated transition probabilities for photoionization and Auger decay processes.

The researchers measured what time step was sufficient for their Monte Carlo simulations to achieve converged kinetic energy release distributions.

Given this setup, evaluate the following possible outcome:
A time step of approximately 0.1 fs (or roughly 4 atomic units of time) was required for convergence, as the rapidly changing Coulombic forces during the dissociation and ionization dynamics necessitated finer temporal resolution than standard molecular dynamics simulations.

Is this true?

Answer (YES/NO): NO